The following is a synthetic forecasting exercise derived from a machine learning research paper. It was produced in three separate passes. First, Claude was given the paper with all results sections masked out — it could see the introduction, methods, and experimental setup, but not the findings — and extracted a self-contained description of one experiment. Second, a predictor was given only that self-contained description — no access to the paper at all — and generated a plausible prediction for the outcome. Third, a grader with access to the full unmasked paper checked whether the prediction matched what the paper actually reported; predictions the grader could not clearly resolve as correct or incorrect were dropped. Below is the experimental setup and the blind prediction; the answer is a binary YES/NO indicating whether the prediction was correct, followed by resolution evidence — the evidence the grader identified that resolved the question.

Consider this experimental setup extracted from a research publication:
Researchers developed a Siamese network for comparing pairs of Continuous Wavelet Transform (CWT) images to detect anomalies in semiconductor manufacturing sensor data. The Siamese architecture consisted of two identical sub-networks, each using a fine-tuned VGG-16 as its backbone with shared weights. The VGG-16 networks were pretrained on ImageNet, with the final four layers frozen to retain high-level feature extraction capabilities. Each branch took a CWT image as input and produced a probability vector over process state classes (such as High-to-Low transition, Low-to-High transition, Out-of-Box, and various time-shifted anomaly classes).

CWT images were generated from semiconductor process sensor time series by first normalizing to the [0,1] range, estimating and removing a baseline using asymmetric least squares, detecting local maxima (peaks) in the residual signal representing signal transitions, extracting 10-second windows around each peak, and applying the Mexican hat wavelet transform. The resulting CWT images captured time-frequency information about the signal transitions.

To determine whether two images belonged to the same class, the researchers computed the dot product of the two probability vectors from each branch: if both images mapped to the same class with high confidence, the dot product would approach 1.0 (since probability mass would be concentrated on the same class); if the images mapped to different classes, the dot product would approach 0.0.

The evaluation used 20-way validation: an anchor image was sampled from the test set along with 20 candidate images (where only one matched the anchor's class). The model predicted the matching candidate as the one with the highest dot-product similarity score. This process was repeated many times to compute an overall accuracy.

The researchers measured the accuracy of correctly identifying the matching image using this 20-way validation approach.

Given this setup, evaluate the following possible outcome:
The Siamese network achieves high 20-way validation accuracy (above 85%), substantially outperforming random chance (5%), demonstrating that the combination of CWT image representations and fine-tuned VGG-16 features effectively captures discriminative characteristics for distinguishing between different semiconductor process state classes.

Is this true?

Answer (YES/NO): YES